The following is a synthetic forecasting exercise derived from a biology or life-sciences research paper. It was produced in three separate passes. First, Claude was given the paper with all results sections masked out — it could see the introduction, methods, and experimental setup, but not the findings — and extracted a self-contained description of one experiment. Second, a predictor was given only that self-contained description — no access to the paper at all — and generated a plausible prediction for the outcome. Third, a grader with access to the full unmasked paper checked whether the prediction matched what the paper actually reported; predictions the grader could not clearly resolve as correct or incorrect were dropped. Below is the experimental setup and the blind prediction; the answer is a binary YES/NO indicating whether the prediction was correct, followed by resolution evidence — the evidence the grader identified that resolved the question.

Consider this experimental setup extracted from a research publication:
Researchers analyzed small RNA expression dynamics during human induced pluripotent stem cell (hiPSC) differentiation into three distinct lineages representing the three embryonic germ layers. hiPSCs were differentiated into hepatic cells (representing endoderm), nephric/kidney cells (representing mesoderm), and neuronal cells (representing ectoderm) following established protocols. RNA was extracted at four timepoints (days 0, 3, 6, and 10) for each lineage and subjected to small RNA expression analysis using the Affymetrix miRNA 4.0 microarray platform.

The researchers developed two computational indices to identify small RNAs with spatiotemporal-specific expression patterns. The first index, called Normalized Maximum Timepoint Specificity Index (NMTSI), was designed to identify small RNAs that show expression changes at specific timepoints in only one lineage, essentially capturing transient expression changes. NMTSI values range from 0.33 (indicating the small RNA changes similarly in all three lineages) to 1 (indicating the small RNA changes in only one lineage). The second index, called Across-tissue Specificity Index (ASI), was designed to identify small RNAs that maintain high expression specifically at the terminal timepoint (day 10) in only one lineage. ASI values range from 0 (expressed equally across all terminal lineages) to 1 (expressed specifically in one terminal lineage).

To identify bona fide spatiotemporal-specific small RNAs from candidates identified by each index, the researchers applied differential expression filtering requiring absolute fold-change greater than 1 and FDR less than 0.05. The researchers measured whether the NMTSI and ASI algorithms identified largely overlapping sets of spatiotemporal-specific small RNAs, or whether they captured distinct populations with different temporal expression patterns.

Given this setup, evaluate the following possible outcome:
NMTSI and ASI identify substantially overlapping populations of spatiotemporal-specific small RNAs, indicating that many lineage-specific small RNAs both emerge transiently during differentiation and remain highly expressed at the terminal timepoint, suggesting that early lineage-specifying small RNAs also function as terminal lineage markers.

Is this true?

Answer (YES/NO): NO